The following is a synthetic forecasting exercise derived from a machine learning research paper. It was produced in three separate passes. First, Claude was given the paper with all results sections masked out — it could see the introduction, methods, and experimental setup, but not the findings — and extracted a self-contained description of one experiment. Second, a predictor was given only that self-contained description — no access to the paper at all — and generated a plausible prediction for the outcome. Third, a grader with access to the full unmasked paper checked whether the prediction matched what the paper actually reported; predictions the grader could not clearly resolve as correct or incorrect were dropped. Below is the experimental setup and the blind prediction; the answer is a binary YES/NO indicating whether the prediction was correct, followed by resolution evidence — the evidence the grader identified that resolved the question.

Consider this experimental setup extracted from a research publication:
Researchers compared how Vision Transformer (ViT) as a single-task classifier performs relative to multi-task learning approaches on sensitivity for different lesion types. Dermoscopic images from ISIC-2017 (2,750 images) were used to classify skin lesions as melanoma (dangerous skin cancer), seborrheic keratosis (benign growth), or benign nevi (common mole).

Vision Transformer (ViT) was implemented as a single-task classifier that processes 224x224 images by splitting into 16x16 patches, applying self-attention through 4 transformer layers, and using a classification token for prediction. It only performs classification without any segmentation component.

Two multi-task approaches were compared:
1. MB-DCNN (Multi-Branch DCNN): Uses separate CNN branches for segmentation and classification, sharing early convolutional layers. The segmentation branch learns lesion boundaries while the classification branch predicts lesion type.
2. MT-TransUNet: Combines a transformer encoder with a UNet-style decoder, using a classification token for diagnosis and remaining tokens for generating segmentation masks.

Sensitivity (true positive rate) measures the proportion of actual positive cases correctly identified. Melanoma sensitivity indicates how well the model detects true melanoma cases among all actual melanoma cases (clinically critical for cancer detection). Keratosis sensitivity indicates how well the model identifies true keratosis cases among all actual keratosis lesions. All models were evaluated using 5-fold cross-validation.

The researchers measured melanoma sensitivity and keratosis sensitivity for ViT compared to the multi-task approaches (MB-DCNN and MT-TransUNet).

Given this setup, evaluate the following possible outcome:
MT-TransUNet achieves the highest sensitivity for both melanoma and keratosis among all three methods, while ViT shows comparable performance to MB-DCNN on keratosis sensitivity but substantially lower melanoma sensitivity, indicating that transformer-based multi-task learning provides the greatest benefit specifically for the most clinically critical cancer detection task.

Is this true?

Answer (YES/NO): NO